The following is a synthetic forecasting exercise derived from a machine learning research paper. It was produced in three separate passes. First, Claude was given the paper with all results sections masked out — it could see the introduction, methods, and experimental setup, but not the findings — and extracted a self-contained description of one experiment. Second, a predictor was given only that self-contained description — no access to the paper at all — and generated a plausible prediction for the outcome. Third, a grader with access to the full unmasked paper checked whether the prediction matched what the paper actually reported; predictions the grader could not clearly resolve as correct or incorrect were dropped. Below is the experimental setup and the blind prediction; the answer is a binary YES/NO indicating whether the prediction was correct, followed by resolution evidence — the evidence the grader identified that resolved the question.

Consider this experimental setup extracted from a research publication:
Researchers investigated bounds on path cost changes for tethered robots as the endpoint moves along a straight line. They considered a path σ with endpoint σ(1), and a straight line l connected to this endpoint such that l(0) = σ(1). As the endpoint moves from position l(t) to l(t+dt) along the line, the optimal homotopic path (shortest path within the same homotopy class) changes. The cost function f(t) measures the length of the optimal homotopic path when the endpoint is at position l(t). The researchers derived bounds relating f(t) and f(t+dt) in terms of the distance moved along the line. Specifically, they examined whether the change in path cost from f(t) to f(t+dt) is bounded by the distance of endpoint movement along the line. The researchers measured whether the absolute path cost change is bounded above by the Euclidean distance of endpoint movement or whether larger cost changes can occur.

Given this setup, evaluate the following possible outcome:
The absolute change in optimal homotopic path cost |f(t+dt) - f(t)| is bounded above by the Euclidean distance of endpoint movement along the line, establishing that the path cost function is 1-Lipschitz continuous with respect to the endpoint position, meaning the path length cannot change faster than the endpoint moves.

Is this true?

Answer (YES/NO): YES